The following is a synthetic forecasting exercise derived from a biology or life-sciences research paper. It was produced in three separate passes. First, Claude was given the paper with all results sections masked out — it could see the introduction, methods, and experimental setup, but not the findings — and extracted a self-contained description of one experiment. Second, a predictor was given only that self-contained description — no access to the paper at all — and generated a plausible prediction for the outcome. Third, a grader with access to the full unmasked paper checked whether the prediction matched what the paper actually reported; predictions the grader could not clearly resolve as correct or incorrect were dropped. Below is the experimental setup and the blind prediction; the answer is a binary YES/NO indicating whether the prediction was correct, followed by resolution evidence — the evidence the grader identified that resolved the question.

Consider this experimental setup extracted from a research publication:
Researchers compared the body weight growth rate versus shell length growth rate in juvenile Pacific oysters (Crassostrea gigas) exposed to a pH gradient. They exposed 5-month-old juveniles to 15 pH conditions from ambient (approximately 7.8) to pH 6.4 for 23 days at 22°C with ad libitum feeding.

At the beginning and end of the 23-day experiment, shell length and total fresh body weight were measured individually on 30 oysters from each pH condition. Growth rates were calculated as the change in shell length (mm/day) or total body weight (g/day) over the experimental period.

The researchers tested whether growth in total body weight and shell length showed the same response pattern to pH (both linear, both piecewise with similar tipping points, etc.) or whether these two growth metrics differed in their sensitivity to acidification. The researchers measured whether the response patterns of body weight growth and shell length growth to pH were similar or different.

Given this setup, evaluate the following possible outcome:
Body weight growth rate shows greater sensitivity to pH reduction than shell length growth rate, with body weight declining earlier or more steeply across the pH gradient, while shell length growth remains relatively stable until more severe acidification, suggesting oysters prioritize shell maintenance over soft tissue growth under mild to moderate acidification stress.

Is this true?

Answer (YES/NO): NO